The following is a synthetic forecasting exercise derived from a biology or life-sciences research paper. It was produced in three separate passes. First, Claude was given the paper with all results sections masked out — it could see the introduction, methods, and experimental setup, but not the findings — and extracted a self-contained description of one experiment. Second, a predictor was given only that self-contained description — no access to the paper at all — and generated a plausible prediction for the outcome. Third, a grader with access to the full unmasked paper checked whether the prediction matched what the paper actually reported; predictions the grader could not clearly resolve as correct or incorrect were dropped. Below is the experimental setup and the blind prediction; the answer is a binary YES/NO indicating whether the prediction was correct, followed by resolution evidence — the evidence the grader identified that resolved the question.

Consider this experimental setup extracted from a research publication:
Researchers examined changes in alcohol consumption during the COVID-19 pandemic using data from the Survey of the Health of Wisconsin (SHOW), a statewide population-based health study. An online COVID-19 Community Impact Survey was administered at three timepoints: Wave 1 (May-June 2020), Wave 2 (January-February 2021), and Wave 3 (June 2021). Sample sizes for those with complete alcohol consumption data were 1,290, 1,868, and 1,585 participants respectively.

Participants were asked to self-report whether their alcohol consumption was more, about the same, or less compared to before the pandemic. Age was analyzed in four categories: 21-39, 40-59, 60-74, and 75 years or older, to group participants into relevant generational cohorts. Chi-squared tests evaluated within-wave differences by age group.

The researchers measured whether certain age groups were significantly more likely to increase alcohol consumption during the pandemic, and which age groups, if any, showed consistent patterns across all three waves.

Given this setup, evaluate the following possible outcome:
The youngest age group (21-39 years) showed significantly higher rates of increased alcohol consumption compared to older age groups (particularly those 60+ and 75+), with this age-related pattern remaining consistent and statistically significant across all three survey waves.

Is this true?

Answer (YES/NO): YES